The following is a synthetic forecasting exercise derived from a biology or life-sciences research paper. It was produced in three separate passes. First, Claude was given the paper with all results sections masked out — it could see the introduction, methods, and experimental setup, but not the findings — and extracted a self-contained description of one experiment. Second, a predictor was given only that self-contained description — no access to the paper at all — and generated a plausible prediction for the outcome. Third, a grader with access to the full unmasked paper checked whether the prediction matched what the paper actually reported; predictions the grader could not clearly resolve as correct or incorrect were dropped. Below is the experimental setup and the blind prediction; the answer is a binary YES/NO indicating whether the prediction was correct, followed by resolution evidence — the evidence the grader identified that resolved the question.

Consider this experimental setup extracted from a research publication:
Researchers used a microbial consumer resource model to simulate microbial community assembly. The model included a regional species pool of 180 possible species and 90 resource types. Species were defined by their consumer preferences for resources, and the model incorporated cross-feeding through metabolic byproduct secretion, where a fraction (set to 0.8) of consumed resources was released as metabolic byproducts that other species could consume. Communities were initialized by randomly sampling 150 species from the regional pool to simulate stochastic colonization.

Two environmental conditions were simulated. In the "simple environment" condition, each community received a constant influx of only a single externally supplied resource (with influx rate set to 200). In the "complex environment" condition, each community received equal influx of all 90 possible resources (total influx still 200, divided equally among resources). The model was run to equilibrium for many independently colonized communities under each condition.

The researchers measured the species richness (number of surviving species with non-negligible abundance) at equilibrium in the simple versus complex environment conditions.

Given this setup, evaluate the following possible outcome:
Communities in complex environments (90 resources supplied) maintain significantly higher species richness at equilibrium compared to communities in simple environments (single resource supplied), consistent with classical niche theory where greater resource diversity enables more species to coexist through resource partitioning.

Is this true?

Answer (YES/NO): NO